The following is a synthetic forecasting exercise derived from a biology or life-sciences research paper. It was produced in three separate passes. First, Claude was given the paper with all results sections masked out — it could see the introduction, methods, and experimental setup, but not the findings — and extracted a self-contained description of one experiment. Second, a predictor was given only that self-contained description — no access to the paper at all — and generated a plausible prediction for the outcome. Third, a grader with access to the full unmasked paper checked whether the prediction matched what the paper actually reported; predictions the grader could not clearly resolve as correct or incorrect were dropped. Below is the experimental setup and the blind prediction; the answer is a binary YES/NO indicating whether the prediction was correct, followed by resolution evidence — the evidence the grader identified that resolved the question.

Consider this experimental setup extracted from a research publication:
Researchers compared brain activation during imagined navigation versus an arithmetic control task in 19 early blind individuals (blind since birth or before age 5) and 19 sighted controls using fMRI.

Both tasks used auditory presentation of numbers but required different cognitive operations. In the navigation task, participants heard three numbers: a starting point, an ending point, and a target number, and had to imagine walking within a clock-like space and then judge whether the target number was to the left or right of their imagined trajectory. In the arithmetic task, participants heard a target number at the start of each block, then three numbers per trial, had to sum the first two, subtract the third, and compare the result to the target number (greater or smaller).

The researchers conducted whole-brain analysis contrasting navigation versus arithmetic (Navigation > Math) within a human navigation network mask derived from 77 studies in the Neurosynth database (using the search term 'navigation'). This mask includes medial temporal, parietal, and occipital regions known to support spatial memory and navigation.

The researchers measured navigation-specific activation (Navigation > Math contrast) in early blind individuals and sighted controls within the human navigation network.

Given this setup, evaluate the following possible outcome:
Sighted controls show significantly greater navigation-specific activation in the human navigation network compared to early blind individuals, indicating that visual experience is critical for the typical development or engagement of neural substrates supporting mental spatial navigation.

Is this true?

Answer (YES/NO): NO